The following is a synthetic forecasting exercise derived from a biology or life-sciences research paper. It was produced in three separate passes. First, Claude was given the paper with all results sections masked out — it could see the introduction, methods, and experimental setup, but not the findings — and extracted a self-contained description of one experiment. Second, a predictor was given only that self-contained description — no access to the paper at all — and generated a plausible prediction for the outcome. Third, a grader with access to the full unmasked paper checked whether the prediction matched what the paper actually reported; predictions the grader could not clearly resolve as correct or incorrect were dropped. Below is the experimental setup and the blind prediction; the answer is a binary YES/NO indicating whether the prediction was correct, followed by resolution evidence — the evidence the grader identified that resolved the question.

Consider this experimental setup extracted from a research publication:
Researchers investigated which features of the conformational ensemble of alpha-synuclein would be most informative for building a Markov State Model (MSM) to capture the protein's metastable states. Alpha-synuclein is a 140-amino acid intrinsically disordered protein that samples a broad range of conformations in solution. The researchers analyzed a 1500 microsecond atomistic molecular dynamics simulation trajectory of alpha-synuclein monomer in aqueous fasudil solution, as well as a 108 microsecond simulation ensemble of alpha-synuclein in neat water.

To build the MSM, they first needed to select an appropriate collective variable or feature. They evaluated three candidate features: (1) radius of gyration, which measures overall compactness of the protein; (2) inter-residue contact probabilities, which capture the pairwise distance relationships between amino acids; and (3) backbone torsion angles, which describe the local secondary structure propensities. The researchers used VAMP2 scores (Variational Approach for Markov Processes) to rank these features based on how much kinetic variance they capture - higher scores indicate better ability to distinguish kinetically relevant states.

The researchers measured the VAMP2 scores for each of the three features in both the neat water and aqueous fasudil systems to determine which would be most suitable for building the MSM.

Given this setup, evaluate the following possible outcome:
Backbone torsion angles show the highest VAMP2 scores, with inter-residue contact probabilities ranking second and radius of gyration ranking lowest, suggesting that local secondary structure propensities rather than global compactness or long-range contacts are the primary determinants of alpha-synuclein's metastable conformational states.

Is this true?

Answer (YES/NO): NO